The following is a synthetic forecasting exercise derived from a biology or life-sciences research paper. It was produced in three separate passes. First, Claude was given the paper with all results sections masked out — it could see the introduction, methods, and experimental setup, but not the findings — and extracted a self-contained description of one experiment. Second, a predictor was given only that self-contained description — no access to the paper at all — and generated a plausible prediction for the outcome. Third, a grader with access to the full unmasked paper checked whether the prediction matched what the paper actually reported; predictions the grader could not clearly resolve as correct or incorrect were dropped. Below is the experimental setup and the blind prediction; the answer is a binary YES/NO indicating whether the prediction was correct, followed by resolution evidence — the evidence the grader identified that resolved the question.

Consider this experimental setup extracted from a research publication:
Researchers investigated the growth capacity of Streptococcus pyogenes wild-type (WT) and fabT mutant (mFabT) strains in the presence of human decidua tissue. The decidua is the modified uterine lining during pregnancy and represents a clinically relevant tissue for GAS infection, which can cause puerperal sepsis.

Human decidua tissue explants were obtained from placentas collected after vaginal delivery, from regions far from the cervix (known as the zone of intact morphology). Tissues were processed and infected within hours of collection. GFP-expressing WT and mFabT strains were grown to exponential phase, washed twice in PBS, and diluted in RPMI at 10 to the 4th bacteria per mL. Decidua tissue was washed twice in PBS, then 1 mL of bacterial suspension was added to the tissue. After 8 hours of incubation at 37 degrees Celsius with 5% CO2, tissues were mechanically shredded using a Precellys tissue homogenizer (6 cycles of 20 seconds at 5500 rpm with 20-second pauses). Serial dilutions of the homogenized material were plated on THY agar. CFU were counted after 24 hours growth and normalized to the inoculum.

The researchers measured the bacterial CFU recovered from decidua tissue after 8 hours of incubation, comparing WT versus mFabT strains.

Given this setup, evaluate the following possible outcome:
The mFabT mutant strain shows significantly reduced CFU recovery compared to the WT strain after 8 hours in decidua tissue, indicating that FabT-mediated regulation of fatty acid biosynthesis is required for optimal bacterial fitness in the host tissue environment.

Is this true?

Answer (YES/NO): YES